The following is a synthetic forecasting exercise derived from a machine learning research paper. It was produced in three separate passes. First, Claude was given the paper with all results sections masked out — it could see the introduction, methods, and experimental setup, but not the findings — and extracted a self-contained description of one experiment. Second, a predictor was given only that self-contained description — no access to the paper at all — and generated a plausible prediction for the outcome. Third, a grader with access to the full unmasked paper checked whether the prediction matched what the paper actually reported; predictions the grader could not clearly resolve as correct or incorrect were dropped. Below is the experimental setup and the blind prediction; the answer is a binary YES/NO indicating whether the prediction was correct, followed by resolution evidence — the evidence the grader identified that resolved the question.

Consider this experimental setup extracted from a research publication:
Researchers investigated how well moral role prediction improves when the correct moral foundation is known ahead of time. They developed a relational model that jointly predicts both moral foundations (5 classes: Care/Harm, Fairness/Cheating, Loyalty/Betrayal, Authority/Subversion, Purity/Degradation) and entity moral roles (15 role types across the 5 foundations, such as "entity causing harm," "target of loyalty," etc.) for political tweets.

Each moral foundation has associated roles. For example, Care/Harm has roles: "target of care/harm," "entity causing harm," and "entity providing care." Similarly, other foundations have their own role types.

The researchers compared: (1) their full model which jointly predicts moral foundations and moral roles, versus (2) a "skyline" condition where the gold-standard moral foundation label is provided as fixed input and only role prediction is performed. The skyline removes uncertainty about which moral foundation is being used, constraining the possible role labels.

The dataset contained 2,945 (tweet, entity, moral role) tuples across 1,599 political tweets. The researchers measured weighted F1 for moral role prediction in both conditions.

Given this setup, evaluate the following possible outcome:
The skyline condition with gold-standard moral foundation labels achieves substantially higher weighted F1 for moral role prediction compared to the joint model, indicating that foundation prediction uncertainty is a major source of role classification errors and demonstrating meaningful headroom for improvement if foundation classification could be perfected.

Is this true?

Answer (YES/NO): YES